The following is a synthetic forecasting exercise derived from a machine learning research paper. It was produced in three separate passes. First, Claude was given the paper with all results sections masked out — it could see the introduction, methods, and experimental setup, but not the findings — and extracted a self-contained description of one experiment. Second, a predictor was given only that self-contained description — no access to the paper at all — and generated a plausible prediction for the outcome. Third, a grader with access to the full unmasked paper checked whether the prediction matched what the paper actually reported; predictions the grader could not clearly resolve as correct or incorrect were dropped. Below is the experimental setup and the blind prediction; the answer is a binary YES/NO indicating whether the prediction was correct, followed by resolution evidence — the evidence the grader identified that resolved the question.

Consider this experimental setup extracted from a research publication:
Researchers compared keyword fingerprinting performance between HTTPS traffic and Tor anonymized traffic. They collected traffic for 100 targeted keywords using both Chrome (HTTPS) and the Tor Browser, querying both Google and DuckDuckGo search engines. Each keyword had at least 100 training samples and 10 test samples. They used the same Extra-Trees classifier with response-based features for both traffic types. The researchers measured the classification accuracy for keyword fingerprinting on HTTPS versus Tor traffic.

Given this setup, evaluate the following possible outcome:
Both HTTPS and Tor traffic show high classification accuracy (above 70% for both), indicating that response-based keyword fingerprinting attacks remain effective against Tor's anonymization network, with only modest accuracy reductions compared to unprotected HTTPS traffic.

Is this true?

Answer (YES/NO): NO